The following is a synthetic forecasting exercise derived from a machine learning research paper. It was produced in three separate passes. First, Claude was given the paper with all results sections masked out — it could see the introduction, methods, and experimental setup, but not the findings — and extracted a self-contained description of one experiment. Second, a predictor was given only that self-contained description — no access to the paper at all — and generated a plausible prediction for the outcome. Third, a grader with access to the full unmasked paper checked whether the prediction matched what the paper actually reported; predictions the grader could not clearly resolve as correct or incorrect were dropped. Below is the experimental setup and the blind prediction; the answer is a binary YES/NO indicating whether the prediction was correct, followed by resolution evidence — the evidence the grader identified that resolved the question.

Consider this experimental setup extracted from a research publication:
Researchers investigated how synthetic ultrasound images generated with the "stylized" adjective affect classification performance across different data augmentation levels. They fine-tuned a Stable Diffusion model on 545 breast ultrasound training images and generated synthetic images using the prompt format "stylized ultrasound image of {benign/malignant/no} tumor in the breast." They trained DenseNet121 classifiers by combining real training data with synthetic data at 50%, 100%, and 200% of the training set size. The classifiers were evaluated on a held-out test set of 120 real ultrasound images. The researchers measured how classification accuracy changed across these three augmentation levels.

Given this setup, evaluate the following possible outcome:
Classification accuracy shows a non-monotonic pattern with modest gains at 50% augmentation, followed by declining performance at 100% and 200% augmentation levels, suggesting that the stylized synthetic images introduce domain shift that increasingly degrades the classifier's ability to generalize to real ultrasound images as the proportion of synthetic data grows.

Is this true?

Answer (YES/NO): NO